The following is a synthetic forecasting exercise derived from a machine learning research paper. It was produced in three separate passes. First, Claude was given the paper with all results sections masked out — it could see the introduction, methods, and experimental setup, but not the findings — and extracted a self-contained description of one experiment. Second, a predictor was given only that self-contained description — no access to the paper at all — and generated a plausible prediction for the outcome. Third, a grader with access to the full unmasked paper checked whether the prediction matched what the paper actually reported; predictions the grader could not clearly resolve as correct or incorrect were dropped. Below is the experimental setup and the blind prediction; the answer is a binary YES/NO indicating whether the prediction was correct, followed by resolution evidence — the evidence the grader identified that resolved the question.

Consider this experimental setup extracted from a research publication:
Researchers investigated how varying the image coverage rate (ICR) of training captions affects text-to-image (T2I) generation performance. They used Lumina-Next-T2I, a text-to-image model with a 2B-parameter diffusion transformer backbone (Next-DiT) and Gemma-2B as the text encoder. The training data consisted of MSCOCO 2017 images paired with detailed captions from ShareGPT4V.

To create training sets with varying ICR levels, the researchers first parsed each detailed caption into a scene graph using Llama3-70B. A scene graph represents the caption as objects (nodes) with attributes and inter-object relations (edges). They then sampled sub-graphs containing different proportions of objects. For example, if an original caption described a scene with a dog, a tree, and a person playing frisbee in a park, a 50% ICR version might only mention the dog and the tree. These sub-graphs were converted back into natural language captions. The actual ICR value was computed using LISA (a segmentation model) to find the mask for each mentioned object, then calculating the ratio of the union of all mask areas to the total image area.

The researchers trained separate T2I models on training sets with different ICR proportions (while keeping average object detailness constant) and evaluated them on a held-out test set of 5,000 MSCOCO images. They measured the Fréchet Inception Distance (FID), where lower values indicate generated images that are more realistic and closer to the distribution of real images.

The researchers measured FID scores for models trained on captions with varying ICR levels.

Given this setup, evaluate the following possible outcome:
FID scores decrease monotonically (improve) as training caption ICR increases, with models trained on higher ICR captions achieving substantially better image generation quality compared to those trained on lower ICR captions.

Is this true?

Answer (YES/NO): NO